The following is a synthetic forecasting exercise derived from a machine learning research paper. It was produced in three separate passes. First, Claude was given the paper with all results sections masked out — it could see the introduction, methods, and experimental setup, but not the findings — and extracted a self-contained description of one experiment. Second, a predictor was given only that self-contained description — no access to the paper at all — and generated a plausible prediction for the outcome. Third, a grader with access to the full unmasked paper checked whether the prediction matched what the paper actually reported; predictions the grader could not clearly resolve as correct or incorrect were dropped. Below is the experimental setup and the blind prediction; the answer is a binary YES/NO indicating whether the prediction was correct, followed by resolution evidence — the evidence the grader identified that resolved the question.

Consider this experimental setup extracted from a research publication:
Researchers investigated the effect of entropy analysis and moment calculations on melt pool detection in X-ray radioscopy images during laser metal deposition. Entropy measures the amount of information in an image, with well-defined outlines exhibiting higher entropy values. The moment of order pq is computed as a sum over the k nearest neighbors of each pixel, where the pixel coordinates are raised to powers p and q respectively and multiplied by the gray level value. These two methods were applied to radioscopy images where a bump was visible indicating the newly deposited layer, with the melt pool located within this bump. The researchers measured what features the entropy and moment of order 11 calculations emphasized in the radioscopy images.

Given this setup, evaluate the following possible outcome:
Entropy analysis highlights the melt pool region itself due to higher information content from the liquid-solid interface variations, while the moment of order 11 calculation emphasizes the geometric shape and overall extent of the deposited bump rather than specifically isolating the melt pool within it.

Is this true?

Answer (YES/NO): NO